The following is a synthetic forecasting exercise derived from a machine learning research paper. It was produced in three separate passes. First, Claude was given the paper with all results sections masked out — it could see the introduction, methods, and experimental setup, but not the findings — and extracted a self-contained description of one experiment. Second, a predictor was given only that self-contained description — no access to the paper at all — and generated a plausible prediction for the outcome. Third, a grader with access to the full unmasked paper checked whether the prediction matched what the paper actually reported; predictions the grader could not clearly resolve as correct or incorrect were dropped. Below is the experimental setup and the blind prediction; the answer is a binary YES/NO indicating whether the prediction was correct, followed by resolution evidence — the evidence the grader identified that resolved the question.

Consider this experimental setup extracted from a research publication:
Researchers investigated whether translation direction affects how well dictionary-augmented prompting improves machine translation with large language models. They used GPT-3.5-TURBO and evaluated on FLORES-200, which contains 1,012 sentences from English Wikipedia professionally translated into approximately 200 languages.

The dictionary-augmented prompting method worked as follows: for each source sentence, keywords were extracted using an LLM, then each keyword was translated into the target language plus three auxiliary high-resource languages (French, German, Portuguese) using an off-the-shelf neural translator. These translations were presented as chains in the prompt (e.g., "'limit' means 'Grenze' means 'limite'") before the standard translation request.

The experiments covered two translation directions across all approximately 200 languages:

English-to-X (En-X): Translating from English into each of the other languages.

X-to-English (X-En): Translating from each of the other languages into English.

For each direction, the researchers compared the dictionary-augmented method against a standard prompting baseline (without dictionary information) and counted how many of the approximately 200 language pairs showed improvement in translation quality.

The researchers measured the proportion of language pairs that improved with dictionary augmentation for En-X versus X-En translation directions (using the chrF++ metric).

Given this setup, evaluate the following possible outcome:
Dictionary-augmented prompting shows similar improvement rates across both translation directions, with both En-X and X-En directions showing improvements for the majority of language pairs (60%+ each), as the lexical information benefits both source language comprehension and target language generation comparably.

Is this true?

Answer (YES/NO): NO